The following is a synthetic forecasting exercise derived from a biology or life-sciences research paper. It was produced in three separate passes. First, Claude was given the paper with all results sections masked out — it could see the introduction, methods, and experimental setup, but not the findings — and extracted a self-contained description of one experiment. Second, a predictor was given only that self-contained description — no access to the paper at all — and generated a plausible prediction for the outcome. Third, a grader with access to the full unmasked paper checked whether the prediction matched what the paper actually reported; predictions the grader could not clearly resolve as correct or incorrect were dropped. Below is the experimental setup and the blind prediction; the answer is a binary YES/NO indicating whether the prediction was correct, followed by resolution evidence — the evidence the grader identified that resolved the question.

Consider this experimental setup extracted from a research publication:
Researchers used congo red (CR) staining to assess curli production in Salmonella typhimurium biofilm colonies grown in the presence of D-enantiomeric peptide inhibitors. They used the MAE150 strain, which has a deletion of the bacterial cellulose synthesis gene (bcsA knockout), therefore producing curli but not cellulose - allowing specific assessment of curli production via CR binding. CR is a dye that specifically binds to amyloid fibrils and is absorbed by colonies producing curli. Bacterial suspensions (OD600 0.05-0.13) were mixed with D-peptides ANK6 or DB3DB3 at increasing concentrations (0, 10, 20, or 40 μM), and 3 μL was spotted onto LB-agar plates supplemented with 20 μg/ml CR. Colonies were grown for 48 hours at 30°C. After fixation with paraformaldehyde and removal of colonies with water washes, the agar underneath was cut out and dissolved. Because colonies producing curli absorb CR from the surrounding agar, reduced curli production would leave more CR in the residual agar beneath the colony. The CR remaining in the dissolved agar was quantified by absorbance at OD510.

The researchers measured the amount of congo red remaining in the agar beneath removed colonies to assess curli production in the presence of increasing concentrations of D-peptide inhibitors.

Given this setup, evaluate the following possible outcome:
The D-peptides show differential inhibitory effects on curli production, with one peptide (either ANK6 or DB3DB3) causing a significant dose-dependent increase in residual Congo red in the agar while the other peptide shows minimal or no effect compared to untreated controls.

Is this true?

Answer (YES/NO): NO